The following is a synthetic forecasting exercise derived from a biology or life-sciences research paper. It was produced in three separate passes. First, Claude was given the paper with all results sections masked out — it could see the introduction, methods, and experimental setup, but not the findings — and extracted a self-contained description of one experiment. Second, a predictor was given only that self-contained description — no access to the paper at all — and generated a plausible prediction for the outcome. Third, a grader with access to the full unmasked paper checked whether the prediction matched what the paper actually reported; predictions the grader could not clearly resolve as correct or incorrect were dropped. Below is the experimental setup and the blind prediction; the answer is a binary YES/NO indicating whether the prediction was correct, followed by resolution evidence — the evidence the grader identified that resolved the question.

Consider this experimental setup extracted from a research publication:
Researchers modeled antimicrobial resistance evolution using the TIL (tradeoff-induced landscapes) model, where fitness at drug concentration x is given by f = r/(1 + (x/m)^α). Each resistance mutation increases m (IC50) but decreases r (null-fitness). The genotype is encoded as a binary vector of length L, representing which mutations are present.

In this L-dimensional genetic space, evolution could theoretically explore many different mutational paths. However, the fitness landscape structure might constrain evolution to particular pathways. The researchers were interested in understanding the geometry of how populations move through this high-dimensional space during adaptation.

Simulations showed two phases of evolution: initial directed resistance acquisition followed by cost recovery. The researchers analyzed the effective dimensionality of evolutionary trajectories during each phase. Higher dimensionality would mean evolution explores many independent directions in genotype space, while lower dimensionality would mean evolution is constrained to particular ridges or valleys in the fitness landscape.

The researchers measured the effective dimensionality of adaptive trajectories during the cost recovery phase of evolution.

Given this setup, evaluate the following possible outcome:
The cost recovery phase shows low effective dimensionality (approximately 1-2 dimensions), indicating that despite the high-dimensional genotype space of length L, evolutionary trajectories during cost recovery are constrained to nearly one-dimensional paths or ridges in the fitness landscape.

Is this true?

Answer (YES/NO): YES